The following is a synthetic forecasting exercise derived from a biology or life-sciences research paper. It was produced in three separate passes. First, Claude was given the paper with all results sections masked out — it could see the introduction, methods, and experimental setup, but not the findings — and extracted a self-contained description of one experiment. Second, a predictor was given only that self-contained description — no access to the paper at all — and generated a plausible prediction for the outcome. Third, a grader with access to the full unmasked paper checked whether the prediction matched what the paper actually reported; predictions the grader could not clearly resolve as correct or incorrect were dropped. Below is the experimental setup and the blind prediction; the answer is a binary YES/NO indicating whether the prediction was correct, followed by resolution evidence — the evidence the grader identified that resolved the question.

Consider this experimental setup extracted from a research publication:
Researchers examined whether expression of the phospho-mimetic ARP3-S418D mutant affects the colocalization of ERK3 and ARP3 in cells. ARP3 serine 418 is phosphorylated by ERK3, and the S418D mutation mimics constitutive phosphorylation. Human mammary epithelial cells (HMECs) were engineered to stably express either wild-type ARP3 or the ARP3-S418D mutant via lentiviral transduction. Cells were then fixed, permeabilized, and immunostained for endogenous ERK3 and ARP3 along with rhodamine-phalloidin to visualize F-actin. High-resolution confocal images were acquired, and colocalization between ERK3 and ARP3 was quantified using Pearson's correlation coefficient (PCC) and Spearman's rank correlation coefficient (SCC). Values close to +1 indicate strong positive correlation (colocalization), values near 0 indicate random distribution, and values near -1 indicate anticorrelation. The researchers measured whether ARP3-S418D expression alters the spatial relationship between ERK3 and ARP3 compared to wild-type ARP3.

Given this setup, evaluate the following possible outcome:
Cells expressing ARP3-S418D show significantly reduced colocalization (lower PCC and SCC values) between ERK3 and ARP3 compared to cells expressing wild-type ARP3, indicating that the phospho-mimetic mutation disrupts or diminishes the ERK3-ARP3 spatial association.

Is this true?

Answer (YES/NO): NO